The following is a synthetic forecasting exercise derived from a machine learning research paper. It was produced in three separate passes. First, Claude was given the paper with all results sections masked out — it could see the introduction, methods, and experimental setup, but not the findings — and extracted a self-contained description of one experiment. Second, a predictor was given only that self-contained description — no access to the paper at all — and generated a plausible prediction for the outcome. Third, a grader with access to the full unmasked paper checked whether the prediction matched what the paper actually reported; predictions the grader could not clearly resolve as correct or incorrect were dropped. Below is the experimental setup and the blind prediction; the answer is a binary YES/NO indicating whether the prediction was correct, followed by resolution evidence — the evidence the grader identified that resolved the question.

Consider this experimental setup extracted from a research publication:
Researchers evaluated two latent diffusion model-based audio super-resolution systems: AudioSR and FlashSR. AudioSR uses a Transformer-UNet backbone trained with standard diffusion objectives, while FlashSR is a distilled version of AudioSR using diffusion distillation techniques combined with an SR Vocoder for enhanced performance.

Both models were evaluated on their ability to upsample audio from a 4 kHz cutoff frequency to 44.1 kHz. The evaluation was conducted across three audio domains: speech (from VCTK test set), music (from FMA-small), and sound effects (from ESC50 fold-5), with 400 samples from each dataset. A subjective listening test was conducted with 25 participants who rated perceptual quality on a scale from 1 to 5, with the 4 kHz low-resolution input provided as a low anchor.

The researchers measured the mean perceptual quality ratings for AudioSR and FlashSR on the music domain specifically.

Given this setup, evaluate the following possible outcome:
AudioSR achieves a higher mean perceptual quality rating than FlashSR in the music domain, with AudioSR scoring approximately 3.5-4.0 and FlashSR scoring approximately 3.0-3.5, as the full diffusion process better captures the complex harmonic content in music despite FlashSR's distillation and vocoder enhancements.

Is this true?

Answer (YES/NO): NO